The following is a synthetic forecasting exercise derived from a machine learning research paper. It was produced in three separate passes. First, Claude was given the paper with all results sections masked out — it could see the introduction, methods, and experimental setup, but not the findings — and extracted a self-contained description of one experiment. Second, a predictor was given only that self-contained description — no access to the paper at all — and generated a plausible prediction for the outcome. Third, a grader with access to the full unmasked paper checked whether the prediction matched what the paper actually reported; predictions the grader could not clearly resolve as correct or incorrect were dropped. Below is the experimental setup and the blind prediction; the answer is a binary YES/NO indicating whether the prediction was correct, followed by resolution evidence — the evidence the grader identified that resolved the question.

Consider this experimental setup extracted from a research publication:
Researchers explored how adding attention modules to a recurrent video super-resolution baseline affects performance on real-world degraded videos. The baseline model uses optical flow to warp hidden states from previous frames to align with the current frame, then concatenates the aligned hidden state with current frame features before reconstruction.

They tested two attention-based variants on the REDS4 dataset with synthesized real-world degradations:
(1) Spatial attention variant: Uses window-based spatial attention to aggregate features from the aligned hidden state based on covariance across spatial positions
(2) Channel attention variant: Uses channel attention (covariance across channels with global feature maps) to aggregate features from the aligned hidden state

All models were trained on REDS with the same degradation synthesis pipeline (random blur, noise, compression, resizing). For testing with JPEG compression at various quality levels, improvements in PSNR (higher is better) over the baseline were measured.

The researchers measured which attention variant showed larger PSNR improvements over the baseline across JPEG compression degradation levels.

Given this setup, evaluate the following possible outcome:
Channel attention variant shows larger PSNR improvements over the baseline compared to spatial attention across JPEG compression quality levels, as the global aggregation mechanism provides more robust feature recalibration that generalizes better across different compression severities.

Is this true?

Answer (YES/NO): YES